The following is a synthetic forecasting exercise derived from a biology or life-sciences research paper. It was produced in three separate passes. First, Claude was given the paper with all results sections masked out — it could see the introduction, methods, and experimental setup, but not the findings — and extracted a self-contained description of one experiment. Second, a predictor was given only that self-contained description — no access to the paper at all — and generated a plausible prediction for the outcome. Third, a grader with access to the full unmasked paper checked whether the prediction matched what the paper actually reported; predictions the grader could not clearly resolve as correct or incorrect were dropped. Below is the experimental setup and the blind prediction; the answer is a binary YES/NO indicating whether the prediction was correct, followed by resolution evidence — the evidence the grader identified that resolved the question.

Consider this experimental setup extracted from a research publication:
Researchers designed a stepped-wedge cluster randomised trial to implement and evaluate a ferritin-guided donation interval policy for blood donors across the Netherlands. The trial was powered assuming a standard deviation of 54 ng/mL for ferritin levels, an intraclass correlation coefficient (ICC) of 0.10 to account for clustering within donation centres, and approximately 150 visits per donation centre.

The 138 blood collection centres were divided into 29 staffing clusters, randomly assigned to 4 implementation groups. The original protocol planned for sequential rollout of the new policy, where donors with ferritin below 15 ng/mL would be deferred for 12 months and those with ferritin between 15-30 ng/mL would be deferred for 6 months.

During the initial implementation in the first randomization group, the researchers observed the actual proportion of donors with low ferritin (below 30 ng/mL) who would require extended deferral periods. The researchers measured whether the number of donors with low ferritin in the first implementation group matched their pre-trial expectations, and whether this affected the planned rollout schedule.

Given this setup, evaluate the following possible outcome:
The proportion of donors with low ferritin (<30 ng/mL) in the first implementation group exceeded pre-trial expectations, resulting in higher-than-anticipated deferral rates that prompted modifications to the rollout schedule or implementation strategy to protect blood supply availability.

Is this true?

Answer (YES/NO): YES